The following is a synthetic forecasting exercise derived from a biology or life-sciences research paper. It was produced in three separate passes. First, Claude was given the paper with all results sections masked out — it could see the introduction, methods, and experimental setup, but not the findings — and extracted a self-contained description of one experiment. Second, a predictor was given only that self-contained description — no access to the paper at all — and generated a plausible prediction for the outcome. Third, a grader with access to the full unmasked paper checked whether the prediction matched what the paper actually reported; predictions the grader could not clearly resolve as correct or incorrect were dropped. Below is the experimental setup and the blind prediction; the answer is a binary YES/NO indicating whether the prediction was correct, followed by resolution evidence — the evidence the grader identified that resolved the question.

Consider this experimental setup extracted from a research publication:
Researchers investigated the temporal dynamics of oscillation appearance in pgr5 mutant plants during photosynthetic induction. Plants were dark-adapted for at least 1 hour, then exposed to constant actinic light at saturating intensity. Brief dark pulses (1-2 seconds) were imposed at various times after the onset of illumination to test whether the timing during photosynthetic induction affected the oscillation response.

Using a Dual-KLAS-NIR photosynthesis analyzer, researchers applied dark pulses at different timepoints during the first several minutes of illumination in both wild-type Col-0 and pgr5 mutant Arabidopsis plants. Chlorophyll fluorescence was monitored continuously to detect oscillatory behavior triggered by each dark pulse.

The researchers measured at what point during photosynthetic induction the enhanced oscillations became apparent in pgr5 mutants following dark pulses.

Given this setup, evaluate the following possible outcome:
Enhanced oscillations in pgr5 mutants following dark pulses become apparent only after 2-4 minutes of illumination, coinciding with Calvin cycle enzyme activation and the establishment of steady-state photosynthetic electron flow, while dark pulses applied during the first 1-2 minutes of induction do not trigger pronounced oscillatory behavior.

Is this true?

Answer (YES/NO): YES